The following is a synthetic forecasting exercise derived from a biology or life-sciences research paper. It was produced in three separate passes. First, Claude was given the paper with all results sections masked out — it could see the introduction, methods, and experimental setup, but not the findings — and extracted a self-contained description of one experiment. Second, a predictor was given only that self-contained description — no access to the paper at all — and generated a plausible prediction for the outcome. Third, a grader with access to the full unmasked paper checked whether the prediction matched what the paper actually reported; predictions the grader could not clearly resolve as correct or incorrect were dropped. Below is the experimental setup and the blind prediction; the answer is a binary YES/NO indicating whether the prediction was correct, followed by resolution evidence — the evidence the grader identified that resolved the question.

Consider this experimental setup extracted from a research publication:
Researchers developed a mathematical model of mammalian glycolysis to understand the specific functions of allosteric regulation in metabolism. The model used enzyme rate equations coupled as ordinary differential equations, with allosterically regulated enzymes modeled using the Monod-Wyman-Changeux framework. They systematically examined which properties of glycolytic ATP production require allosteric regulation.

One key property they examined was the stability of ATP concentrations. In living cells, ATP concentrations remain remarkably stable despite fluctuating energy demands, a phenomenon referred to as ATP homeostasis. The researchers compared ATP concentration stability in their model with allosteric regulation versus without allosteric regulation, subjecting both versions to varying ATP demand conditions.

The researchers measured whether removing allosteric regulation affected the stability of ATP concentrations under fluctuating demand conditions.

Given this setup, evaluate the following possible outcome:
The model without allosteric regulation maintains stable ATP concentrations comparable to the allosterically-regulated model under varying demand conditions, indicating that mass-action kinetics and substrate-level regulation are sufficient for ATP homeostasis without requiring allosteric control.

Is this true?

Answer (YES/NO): NO